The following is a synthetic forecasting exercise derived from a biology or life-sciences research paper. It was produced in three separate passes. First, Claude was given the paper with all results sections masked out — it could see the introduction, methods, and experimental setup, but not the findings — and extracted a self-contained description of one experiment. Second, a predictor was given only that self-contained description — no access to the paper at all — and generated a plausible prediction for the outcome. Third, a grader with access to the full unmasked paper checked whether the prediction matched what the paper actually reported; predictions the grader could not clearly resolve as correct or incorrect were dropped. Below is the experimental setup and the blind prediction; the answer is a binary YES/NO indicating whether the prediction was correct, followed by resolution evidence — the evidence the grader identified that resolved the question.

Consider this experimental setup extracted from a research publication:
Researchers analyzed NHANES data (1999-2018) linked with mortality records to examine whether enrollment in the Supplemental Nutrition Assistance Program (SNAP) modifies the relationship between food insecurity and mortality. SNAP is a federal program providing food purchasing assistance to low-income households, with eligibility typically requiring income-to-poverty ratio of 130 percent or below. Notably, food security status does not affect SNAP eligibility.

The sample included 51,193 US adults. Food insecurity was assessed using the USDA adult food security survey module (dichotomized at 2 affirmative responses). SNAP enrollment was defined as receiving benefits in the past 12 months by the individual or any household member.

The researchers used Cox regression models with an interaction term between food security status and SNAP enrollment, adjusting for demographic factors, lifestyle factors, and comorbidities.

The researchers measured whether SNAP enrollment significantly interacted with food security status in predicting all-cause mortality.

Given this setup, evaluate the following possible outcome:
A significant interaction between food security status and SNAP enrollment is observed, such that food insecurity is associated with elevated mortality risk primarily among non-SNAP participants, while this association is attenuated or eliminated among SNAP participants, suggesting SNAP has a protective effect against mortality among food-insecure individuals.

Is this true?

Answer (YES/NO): NO